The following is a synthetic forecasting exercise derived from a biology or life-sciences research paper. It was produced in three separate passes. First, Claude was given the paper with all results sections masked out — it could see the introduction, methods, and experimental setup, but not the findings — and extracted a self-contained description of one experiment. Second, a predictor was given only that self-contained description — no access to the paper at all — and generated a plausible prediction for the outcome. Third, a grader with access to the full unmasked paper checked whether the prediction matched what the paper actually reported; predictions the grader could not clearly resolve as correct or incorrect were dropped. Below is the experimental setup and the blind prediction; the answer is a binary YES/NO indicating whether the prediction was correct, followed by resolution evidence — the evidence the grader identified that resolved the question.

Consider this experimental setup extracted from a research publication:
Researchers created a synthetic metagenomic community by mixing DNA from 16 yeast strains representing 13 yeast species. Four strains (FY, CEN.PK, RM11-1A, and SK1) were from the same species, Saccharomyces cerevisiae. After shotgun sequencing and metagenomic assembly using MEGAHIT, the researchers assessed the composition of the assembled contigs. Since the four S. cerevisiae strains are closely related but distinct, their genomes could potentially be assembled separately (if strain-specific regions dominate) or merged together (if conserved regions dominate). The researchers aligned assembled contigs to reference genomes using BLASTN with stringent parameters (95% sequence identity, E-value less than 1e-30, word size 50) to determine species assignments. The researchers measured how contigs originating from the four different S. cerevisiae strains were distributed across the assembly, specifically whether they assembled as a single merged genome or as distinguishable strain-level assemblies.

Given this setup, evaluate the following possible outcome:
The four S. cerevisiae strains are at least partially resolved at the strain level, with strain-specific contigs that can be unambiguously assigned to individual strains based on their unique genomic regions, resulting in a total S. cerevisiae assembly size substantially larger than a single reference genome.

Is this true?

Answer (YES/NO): NO